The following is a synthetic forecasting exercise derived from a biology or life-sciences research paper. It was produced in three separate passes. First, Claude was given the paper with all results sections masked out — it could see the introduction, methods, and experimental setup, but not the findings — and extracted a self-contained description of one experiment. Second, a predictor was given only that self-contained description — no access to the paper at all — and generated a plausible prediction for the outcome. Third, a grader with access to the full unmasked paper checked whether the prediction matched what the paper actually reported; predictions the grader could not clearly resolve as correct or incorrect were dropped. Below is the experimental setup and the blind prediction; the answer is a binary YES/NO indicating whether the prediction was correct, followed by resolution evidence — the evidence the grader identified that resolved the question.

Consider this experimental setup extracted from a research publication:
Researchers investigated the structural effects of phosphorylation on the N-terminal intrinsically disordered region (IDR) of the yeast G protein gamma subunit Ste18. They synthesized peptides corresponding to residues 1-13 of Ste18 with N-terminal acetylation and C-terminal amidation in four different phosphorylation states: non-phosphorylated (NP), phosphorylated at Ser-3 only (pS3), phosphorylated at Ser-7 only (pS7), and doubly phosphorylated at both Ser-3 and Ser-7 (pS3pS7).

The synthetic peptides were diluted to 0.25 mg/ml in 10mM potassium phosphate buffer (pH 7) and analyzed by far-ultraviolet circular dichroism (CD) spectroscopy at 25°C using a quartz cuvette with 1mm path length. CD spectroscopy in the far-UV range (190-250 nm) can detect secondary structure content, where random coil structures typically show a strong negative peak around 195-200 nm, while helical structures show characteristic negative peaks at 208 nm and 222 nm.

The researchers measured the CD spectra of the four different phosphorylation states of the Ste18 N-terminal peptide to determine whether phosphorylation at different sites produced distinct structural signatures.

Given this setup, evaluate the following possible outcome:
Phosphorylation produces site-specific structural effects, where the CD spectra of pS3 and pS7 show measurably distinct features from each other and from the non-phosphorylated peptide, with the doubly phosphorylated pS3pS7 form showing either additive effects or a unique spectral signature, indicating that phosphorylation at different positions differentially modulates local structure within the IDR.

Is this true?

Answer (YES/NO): NO